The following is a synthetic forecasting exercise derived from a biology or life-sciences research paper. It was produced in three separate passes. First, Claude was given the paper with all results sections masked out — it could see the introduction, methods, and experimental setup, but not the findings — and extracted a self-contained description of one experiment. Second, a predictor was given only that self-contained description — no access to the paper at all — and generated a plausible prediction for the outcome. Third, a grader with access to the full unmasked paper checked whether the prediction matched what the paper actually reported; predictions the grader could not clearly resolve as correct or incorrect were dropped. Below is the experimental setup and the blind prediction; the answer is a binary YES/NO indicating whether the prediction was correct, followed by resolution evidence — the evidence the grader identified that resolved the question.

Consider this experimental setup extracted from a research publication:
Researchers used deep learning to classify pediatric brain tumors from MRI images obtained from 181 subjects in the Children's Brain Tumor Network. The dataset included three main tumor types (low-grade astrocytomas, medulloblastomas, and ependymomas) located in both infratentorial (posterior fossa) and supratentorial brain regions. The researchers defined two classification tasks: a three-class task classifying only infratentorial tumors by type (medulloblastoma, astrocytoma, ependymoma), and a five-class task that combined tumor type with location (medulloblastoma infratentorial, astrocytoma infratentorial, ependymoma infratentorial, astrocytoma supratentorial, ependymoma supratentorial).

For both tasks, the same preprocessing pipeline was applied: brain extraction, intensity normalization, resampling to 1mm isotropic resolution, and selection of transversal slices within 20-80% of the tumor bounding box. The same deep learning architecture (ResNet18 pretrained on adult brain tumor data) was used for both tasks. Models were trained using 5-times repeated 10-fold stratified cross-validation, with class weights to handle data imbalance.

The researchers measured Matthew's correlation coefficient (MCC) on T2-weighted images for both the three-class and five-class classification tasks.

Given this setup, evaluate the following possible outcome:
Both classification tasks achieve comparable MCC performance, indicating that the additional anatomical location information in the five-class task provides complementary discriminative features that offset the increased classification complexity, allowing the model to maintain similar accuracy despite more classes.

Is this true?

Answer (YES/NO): YES